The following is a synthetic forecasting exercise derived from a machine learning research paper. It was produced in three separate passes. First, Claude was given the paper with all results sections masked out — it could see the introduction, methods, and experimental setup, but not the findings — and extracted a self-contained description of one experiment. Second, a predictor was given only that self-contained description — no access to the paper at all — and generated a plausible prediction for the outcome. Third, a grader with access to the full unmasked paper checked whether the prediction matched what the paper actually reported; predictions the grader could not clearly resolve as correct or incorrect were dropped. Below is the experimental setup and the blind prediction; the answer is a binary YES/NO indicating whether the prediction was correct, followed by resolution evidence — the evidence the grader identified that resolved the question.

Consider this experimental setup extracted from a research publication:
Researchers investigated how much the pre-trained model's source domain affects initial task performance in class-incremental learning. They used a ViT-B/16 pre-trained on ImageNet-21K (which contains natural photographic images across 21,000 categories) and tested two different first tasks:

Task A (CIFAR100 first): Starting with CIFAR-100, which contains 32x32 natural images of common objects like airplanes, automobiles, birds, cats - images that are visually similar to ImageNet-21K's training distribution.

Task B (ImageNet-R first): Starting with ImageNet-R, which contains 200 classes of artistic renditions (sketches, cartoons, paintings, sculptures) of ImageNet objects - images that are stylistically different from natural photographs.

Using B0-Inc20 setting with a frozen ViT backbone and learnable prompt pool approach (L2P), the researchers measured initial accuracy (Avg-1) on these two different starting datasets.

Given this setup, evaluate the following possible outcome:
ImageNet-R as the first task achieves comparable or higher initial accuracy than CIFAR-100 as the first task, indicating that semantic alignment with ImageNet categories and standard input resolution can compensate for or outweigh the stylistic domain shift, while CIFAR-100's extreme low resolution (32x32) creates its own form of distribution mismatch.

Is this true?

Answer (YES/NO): NO